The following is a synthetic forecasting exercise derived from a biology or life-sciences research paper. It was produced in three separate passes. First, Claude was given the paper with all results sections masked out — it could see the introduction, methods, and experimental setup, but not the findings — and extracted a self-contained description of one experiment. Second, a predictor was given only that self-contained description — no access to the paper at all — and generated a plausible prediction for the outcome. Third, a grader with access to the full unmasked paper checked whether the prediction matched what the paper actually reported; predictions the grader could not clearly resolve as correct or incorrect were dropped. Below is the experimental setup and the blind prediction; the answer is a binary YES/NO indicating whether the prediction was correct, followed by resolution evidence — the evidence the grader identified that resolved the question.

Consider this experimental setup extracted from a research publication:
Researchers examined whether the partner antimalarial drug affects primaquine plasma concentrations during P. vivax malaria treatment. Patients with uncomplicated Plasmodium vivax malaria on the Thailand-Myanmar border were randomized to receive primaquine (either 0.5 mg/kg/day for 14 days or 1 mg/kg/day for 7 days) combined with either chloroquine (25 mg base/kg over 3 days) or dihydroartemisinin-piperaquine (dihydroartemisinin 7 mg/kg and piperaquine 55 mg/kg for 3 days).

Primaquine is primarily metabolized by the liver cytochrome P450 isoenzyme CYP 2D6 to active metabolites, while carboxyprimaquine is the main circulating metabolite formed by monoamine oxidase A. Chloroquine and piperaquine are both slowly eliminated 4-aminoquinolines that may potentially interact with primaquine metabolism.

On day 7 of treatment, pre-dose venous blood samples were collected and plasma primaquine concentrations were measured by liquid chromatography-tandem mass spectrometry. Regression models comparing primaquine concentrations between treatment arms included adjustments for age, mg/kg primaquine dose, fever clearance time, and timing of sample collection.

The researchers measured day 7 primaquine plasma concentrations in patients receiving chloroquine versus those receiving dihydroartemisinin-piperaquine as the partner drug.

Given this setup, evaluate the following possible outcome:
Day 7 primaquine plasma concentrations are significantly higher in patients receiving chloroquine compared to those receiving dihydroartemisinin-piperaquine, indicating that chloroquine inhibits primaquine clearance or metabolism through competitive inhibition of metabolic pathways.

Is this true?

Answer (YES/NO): NO